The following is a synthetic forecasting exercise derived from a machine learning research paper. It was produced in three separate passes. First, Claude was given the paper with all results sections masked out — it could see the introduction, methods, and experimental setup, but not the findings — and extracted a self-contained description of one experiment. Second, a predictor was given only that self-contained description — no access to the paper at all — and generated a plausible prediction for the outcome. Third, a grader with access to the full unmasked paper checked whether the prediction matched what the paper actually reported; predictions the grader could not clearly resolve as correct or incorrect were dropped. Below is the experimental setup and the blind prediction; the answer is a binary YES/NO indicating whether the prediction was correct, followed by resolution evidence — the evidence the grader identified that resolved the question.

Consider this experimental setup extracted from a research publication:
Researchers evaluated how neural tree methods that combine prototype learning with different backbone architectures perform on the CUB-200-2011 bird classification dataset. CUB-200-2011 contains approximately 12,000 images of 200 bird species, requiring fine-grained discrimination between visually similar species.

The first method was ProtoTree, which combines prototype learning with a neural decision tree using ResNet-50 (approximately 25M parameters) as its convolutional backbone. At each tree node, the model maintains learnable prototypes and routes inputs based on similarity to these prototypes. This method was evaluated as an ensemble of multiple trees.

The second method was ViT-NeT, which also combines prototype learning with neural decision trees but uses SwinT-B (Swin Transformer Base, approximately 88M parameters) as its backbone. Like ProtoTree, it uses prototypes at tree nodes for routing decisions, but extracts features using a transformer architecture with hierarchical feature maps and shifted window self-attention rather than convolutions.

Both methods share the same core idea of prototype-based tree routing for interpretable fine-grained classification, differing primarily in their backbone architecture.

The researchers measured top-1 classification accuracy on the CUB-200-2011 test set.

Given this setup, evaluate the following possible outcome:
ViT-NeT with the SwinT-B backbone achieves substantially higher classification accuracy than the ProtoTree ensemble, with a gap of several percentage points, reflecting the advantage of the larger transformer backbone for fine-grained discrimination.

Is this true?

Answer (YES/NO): YES